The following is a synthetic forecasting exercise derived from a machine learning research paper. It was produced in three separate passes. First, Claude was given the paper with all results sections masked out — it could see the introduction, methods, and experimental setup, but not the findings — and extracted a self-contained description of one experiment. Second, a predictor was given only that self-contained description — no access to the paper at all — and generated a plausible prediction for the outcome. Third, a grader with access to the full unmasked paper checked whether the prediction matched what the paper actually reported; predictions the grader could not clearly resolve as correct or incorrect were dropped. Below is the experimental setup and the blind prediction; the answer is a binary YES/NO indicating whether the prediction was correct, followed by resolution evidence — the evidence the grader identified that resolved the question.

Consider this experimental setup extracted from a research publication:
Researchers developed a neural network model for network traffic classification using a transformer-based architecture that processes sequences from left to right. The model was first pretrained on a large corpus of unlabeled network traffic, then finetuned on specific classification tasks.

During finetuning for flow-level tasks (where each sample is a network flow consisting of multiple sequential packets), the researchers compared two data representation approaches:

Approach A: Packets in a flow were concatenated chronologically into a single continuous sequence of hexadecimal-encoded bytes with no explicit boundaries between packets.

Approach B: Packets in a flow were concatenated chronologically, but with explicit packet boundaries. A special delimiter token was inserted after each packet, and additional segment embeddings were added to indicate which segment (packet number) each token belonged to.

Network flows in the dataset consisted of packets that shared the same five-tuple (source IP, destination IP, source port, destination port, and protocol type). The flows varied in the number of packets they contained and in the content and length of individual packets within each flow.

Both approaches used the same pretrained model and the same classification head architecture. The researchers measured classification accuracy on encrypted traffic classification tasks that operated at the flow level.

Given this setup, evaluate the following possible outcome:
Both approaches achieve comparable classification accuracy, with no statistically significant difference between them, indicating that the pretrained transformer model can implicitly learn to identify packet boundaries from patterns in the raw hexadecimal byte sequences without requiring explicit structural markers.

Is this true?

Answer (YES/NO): NO